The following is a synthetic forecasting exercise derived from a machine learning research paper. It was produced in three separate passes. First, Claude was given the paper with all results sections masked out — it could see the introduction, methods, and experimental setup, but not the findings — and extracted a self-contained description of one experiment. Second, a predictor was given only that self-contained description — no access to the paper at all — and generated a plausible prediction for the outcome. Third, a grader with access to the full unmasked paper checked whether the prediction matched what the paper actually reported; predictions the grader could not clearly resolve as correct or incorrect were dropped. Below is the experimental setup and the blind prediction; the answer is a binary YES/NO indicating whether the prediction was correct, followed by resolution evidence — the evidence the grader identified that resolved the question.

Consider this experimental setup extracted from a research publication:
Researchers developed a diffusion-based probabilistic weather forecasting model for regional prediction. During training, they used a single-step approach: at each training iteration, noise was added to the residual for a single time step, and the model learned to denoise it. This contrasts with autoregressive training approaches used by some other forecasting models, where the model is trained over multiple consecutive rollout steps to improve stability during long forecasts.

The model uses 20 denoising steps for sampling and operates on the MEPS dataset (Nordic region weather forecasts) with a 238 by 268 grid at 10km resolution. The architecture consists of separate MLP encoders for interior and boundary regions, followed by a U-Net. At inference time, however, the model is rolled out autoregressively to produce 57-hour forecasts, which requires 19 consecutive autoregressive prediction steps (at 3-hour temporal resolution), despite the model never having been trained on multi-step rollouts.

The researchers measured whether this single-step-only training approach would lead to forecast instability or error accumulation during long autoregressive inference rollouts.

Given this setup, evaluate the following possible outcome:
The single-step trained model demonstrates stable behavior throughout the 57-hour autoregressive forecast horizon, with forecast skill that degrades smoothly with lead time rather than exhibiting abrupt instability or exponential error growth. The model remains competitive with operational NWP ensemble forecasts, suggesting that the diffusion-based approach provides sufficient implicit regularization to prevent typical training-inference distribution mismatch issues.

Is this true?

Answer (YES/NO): NO